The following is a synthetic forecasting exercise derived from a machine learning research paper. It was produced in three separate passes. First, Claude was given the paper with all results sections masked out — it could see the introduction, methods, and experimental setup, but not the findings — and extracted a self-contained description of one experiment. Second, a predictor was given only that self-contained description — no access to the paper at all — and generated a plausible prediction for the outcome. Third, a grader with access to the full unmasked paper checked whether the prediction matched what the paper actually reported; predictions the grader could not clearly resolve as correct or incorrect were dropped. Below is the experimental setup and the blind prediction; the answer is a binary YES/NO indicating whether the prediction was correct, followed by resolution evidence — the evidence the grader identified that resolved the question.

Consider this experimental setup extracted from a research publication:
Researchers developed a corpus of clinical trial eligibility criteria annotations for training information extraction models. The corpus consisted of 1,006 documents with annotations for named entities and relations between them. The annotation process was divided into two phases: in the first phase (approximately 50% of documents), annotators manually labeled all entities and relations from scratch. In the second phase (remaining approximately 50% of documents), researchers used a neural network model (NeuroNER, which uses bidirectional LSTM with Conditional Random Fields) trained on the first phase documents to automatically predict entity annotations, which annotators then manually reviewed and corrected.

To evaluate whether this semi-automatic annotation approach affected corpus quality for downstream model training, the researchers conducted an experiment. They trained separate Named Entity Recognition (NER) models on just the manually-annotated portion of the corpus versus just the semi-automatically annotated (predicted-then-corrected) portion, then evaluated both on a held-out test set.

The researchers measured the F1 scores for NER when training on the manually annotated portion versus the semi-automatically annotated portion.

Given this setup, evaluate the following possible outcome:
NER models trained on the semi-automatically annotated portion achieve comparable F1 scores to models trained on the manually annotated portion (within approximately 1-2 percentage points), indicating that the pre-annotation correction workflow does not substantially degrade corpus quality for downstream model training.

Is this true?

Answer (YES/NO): YES